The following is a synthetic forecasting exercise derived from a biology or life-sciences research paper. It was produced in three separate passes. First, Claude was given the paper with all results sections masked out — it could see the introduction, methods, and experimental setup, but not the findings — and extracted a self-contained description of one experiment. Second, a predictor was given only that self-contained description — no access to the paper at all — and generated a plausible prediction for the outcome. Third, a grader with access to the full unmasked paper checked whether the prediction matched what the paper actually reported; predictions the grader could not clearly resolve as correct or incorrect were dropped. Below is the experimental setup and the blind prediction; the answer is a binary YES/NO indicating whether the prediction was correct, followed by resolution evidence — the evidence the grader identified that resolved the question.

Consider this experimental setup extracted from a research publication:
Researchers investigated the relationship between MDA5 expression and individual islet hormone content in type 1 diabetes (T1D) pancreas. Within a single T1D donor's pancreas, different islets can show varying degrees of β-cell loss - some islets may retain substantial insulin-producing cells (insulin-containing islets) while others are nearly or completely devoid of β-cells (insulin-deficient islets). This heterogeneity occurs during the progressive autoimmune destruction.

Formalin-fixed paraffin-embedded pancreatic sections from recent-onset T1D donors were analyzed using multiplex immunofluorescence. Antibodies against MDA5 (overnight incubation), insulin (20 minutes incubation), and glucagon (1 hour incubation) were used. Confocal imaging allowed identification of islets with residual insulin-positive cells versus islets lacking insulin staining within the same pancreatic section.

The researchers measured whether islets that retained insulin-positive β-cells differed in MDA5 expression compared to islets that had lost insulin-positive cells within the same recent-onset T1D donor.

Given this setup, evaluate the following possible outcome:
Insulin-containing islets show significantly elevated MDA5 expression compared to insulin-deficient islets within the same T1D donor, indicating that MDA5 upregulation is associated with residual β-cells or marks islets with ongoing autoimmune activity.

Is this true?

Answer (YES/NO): NO